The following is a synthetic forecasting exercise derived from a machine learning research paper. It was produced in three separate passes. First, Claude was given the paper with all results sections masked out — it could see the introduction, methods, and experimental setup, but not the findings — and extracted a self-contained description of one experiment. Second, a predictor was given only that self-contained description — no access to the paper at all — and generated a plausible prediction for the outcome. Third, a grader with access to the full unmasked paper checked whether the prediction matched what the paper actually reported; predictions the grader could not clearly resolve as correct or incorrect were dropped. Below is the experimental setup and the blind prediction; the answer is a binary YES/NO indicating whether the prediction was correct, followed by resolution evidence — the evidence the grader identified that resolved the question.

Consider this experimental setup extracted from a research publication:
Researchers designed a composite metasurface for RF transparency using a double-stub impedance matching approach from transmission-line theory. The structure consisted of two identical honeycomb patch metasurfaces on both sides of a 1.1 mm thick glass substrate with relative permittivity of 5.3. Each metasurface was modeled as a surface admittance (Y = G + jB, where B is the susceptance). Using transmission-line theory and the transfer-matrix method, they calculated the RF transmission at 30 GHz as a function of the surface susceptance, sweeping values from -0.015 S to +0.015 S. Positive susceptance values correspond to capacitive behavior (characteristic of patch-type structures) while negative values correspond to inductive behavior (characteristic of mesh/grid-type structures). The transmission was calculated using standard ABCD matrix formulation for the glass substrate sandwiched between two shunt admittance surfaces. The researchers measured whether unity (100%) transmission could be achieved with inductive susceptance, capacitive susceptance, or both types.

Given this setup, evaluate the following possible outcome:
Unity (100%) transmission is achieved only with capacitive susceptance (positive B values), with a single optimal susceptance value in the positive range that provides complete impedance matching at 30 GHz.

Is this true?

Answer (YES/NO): NO